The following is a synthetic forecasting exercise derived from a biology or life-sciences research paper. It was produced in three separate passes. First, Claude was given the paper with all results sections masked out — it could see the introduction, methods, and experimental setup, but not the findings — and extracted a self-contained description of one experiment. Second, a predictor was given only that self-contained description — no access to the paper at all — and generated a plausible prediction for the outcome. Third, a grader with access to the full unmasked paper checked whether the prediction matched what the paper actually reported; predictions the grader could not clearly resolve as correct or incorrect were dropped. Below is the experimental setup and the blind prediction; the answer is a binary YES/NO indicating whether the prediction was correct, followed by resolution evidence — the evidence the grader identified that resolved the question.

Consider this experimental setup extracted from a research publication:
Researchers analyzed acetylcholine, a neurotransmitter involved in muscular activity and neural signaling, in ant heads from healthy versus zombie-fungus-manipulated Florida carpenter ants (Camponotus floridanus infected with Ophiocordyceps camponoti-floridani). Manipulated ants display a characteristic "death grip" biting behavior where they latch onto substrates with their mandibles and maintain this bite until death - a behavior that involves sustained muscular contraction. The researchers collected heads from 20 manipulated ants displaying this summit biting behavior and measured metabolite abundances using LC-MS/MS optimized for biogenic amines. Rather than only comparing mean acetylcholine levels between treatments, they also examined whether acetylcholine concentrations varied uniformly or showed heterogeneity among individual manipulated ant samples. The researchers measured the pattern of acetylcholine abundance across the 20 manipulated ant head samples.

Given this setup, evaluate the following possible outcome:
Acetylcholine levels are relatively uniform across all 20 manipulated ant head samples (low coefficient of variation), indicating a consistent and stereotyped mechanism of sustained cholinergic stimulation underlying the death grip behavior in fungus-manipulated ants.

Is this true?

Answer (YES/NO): NO